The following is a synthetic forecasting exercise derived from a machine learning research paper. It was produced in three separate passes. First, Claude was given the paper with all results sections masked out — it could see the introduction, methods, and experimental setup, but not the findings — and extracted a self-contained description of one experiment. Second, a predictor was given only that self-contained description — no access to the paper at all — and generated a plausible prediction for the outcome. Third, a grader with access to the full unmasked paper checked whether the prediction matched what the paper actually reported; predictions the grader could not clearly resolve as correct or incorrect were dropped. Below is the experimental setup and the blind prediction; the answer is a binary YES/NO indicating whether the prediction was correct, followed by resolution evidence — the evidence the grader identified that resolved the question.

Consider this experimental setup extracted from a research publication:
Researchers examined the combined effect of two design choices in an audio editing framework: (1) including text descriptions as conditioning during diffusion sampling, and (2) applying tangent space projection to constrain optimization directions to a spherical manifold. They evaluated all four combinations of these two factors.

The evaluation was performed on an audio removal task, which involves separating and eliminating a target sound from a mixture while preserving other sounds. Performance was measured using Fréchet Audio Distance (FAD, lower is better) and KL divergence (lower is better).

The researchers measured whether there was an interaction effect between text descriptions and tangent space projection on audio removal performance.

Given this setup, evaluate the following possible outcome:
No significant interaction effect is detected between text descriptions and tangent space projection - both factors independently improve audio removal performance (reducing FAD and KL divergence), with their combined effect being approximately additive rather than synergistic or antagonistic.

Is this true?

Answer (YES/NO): NO